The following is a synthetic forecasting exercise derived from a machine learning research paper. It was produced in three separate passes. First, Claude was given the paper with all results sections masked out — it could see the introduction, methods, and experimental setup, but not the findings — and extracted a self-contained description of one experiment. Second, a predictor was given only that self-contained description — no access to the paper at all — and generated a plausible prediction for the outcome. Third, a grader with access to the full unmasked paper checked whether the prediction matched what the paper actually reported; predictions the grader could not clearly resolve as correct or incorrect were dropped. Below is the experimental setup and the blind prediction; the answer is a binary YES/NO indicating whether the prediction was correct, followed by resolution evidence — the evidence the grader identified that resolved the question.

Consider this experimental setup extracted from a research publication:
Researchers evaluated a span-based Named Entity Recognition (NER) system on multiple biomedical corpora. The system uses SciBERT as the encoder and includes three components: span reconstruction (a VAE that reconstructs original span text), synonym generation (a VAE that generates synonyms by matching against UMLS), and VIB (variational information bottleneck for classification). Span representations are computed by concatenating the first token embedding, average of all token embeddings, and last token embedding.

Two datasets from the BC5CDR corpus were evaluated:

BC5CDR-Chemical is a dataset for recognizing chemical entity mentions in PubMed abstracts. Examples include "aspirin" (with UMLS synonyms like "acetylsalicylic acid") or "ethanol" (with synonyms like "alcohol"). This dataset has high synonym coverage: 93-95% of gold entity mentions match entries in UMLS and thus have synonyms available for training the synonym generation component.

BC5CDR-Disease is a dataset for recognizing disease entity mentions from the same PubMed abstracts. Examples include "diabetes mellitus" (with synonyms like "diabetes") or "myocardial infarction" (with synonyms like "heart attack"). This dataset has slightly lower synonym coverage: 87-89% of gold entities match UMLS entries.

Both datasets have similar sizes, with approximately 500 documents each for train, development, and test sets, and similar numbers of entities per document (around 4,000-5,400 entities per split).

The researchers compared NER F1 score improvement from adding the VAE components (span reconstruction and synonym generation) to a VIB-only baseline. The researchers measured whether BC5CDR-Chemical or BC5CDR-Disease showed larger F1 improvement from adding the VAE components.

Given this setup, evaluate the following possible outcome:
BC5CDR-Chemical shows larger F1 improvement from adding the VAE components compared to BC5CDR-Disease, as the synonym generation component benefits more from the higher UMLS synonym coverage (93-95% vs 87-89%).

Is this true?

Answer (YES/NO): NO